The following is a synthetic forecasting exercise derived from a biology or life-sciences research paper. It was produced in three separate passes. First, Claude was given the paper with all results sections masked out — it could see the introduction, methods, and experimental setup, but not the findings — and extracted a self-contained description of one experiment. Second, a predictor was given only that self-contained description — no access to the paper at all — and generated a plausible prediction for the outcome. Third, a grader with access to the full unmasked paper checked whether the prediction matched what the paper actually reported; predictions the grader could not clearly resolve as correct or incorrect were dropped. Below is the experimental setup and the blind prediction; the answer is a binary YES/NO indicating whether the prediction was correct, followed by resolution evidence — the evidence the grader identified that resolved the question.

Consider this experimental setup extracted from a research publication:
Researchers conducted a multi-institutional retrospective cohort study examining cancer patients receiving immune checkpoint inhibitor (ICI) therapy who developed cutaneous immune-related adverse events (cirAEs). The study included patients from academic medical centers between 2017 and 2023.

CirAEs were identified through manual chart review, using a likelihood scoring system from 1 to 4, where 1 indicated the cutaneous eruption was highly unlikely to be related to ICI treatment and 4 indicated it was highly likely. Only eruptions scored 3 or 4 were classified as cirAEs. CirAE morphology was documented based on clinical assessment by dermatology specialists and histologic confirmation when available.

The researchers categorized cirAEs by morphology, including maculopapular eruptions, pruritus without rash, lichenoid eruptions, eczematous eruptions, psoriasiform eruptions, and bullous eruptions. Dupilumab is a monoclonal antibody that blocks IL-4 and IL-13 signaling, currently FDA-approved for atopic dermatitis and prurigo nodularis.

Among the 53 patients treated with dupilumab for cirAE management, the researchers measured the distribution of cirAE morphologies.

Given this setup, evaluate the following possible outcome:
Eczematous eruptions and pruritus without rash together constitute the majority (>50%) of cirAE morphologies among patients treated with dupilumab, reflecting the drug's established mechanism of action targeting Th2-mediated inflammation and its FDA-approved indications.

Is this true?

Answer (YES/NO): NO